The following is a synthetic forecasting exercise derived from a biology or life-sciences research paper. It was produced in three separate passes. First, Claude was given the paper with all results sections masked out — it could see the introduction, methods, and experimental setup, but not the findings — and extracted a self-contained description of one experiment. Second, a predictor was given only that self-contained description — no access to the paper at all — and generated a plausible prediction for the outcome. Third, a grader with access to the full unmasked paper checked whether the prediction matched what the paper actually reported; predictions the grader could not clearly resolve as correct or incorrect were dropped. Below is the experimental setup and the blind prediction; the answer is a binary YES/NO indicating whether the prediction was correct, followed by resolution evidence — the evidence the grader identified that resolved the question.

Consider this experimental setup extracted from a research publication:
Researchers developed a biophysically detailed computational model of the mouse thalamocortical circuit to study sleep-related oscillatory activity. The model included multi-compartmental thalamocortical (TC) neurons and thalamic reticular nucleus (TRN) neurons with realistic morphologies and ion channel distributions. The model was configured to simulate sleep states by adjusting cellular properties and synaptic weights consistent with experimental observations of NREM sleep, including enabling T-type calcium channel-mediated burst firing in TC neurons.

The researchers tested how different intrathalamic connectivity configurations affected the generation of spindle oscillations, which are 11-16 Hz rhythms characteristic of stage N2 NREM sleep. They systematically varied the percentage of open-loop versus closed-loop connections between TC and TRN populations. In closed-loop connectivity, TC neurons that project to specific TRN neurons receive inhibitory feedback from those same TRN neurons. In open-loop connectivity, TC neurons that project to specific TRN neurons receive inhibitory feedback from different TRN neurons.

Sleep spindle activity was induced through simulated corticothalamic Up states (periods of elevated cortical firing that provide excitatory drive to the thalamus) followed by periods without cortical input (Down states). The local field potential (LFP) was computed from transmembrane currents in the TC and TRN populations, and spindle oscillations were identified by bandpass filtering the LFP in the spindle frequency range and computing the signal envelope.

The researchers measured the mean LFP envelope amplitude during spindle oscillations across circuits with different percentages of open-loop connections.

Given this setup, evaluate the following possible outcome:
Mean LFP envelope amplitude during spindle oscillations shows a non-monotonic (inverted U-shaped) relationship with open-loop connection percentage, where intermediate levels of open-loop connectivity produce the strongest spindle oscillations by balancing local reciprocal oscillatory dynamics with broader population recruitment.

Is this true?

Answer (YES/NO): NO